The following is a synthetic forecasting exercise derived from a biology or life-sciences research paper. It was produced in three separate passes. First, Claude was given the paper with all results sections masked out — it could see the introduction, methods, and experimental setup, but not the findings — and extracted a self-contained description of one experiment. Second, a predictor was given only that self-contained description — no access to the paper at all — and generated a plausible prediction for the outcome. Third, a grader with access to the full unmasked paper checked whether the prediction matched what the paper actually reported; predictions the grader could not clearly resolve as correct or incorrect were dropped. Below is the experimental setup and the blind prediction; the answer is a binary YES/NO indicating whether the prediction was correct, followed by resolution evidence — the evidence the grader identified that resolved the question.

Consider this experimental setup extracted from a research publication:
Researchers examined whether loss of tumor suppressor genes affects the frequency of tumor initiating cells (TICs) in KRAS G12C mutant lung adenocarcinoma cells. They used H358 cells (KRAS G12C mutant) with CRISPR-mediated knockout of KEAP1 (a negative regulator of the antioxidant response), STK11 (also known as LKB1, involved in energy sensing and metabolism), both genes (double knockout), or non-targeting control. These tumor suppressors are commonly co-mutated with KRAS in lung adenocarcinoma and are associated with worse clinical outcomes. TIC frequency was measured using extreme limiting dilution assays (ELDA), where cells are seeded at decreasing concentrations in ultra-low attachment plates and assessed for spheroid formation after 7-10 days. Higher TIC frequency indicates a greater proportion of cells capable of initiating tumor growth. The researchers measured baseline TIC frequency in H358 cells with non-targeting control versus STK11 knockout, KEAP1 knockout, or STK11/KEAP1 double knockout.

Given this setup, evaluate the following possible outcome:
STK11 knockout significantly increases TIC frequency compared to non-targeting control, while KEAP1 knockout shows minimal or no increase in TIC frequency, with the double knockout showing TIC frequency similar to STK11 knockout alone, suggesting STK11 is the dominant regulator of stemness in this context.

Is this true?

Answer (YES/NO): NO